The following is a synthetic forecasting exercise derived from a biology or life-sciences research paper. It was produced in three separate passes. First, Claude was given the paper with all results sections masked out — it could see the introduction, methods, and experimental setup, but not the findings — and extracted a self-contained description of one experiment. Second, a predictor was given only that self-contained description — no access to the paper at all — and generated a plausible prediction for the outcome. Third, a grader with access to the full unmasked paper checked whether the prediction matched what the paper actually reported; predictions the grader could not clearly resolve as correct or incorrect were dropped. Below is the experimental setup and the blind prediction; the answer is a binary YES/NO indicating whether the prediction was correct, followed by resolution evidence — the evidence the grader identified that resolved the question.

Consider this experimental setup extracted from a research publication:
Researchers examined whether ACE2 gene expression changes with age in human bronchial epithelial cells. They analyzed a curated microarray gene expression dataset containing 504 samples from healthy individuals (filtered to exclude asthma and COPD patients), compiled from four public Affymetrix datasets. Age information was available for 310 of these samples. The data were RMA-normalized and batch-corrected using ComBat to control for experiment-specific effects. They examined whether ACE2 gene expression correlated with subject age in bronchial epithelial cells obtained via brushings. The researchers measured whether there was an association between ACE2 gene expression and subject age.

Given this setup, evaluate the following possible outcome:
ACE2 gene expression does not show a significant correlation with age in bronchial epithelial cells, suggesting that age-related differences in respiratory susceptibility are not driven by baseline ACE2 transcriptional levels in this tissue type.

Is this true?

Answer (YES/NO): NO